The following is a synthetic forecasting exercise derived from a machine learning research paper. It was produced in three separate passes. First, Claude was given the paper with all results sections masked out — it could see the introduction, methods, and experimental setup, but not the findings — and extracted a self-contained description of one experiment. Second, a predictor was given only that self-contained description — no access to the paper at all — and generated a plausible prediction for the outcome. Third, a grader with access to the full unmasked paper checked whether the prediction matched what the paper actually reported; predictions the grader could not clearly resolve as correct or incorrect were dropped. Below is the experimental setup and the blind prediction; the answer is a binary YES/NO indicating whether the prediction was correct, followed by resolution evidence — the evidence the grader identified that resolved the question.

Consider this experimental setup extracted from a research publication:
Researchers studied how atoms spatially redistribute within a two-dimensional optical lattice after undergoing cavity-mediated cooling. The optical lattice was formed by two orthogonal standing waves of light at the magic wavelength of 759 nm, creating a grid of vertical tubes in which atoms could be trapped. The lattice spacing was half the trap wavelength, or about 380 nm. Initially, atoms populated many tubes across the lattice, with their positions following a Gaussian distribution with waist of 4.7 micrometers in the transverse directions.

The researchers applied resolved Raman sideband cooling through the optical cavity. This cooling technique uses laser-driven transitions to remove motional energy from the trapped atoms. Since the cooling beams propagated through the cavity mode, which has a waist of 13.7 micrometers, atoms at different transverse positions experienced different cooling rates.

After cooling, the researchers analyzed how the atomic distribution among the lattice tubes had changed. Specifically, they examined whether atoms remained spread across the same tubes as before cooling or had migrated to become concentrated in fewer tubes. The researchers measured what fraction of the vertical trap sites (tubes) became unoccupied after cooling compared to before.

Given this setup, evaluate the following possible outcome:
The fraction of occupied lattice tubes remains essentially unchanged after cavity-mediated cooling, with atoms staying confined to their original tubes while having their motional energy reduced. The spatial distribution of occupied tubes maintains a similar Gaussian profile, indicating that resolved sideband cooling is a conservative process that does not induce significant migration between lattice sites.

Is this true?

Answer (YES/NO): NO